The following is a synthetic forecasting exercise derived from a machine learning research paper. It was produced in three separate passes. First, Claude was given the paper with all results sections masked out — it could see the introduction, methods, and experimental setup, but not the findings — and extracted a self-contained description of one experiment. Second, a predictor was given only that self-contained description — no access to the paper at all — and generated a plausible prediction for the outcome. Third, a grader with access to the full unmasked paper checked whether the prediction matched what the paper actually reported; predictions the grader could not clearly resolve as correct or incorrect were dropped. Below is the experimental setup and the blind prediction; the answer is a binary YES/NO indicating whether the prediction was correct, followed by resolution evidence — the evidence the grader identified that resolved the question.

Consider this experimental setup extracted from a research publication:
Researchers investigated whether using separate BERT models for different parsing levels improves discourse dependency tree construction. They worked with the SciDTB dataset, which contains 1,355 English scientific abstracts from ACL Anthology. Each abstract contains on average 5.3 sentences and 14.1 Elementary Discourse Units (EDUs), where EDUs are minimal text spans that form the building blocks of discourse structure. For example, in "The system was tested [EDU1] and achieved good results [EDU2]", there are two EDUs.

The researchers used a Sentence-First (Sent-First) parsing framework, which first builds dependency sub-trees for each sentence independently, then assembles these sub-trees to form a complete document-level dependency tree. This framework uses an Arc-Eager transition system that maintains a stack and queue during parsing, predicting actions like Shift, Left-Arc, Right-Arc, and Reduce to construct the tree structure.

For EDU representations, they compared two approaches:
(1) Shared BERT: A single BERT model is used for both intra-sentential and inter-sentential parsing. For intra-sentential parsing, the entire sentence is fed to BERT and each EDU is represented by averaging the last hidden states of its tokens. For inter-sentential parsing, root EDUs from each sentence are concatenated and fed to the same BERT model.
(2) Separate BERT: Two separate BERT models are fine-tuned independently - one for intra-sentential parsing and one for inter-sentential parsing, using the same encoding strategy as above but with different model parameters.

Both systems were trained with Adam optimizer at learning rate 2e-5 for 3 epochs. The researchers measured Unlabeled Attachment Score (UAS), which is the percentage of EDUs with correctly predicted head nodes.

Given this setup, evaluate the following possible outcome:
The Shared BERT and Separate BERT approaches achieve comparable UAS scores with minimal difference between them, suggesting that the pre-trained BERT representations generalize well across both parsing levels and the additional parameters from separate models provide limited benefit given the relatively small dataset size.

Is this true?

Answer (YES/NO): NO